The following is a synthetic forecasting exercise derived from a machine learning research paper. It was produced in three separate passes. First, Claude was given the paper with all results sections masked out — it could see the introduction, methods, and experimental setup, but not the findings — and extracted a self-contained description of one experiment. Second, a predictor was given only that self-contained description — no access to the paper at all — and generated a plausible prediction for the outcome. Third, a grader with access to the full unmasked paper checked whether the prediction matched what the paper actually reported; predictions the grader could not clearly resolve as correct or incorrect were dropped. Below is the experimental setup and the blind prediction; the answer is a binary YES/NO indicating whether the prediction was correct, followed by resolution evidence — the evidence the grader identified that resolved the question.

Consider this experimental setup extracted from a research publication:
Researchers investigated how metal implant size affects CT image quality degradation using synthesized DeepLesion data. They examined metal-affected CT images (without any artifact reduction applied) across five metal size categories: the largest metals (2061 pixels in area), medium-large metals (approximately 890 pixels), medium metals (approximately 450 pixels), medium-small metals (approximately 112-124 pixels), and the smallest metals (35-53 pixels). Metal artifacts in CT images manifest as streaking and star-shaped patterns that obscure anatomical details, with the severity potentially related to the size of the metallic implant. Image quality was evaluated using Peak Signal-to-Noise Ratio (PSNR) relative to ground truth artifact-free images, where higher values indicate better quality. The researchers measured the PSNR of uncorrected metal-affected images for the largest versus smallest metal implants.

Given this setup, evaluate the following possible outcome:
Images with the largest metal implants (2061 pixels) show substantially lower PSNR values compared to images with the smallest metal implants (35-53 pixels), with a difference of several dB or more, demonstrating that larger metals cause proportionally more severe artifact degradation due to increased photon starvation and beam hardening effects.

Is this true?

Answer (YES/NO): YES